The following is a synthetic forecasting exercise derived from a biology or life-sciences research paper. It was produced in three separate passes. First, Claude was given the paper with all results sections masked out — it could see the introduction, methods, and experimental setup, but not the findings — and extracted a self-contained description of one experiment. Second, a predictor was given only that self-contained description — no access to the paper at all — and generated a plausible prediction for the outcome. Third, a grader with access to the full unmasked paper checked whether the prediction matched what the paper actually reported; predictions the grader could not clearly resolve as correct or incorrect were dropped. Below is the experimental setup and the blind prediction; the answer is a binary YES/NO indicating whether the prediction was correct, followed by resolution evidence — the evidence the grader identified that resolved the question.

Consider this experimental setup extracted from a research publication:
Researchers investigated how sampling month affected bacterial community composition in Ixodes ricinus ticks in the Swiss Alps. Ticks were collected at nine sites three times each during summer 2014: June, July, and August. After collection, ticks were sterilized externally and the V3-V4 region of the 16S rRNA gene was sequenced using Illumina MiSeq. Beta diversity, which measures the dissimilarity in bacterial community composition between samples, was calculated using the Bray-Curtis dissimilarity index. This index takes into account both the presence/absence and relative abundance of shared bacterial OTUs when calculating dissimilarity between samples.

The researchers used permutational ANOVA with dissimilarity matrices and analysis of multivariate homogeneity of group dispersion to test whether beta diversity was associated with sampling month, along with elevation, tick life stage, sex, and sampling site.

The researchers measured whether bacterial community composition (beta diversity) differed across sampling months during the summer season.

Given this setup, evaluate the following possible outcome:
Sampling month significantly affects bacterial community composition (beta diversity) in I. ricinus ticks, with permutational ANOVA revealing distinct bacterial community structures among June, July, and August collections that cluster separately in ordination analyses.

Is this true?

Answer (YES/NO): NO